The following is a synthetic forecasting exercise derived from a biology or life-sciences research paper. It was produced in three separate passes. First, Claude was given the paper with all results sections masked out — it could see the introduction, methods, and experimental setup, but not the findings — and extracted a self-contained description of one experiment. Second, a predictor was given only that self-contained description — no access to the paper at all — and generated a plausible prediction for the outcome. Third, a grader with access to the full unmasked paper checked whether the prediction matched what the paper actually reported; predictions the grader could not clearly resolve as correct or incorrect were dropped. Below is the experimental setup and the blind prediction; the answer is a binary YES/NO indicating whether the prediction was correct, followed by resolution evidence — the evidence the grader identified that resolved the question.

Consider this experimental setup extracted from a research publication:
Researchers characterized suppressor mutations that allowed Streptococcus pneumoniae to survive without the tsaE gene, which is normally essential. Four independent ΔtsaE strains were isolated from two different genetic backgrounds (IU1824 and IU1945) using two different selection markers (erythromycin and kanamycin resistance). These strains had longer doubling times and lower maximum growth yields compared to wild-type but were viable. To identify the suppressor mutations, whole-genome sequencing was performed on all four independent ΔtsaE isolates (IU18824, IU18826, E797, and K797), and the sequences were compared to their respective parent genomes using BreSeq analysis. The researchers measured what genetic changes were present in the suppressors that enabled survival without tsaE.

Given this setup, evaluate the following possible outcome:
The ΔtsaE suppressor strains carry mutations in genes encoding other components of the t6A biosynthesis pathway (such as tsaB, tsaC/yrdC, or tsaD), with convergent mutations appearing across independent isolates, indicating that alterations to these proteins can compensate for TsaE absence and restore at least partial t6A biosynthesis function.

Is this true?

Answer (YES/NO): NO